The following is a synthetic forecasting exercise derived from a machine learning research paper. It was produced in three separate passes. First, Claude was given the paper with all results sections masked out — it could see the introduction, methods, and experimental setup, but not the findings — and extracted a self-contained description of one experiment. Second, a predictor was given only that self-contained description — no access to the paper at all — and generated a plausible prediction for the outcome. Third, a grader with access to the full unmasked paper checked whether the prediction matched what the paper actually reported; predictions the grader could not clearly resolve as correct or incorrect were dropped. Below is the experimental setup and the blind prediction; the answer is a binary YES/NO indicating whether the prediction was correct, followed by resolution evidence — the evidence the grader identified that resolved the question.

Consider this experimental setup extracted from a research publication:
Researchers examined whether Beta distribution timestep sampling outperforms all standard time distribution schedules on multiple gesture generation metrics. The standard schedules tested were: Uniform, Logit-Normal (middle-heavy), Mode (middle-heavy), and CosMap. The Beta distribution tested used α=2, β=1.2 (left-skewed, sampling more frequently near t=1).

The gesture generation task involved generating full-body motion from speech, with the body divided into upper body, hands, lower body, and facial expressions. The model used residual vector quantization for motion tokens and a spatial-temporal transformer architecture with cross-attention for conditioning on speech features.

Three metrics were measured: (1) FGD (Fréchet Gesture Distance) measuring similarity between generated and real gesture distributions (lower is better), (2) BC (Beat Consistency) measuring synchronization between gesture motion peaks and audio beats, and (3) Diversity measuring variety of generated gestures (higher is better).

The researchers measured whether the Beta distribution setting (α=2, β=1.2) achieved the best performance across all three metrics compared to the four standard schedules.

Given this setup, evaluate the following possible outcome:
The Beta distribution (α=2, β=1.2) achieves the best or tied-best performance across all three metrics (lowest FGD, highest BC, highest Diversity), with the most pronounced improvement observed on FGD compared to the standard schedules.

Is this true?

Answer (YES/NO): NO